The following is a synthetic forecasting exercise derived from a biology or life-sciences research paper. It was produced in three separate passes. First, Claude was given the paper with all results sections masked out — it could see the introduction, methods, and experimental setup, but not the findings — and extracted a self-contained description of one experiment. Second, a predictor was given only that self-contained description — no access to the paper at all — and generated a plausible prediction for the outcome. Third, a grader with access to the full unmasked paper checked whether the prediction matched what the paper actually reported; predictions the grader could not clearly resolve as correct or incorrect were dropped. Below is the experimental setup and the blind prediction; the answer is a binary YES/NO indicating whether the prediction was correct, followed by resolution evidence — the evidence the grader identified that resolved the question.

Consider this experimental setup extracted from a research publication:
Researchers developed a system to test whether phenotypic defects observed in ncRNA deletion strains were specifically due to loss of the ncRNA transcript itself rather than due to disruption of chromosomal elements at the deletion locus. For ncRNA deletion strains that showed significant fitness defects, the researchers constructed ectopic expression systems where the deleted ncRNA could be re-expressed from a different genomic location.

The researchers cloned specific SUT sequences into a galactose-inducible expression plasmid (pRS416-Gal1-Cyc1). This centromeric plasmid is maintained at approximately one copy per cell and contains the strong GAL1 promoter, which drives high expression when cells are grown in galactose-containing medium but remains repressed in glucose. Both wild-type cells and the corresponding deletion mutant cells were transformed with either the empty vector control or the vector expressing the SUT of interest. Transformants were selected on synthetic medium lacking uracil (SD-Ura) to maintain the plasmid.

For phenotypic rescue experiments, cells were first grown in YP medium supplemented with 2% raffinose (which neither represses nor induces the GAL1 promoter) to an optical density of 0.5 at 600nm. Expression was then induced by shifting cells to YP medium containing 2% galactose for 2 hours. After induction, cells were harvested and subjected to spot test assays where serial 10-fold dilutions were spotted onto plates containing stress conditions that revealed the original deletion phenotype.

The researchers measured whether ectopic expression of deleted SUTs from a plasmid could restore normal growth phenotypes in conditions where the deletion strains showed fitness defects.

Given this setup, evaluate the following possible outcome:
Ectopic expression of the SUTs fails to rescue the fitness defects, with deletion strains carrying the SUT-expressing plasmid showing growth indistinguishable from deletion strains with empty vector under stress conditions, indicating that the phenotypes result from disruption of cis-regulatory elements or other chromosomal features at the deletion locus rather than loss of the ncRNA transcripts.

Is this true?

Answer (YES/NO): NO